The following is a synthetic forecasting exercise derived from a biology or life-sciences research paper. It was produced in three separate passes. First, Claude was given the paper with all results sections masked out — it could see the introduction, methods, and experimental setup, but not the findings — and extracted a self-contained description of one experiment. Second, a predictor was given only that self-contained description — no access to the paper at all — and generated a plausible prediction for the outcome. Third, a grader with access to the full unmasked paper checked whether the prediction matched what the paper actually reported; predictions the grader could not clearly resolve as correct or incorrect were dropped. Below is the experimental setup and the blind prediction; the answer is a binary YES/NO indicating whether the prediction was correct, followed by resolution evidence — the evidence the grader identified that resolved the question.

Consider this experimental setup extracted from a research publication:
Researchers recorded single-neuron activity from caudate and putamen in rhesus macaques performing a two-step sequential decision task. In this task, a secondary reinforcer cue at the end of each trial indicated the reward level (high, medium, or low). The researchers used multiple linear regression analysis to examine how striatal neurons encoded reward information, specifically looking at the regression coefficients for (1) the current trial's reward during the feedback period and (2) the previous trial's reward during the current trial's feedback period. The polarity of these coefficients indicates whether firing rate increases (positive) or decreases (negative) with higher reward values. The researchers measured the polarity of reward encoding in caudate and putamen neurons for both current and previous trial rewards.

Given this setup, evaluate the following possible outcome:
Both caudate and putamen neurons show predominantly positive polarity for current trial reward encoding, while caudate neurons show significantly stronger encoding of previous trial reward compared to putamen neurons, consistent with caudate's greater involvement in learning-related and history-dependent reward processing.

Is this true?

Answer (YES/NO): NO